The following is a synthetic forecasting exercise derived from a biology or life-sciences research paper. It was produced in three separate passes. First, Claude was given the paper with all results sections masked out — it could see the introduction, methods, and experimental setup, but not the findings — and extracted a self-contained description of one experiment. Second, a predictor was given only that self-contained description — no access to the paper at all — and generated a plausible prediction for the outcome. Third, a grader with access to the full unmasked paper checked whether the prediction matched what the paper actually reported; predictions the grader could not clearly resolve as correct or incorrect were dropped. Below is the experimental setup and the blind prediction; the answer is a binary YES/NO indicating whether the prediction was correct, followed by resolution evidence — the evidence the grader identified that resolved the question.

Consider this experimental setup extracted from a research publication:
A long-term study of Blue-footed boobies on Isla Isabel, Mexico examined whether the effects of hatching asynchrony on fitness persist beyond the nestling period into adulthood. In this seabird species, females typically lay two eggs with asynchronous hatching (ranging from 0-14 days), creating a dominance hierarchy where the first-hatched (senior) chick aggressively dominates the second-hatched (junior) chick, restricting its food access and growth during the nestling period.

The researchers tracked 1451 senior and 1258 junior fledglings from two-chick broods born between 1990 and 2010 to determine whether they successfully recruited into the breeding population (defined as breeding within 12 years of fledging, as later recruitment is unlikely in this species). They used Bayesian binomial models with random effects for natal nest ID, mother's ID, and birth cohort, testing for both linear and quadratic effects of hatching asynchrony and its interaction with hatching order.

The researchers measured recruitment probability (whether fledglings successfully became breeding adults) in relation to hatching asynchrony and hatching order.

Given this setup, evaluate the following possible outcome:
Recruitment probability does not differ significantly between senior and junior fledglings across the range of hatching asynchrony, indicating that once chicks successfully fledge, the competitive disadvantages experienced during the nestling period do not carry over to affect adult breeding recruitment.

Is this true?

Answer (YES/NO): NO